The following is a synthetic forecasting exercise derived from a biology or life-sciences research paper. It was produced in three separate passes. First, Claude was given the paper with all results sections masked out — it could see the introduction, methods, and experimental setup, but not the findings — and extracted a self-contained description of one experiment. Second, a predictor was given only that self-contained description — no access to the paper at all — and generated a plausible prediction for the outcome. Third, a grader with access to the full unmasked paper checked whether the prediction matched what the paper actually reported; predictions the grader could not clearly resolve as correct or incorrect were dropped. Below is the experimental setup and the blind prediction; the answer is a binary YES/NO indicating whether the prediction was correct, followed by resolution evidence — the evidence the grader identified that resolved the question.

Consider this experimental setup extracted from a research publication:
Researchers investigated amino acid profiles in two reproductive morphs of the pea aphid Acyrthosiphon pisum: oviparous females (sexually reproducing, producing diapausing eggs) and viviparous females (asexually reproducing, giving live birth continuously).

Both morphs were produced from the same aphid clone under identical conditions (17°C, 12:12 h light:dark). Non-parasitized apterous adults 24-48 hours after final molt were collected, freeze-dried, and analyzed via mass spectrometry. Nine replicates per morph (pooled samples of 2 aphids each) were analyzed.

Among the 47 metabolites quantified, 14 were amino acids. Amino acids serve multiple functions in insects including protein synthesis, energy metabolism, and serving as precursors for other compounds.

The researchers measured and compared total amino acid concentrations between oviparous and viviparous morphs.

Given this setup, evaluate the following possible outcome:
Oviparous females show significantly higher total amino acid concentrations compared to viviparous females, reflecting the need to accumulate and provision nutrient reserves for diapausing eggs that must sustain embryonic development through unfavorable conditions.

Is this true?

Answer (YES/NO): NO